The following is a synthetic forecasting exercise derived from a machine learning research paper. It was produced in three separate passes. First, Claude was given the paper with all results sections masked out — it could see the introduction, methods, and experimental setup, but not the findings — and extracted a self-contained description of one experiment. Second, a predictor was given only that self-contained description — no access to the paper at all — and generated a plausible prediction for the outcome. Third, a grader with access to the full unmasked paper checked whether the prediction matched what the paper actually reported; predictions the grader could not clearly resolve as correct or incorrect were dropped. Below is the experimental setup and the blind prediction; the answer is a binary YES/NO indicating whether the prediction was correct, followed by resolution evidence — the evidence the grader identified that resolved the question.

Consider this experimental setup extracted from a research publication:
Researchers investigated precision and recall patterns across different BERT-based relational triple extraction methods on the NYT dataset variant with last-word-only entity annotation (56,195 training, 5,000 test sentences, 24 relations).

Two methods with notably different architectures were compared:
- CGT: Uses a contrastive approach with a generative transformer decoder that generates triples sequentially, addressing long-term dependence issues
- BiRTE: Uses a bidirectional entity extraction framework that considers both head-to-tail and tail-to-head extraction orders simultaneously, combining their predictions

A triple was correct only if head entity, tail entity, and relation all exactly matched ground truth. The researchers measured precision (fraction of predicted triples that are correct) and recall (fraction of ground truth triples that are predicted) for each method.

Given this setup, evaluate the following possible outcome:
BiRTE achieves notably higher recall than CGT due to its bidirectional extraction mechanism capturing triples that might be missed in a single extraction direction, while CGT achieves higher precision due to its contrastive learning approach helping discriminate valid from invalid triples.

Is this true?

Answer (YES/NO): YES